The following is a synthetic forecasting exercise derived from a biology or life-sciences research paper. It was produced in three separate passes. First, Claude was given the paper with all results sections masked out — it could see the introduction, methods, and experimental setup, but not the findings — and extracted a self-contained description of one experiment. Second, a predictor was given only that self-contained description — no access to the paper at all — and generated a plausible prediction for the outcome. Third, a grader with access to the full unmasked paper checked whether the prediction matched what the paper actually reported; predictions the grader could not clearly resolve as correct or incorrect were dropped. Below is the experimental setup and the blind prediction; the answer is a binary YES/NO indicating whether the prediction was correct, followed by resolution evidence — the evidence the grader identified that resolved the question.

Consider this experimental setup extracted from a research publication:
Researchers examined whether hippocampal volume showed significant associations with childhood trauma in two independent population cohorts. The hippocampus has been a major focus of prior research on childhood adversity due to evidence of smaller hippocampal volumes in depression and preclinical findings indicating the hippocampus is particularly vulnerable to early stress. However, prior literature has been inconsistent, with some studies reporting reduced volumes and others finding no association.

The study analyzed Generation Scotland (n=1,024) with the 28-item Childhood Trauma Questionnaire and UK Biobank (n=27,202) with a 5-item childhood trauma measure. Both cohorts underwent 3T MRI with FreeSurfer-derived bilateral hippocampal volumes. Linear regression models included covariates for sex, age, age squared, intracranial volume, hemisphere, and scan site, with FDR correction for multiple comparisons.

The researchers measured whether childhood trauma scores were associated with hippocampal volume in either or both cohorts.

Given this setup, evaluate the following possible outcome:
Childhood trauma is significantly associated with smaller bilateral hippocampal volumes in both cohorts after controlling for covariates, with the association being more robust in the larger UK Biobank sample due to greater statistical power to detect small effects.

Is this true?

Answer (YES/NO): NO